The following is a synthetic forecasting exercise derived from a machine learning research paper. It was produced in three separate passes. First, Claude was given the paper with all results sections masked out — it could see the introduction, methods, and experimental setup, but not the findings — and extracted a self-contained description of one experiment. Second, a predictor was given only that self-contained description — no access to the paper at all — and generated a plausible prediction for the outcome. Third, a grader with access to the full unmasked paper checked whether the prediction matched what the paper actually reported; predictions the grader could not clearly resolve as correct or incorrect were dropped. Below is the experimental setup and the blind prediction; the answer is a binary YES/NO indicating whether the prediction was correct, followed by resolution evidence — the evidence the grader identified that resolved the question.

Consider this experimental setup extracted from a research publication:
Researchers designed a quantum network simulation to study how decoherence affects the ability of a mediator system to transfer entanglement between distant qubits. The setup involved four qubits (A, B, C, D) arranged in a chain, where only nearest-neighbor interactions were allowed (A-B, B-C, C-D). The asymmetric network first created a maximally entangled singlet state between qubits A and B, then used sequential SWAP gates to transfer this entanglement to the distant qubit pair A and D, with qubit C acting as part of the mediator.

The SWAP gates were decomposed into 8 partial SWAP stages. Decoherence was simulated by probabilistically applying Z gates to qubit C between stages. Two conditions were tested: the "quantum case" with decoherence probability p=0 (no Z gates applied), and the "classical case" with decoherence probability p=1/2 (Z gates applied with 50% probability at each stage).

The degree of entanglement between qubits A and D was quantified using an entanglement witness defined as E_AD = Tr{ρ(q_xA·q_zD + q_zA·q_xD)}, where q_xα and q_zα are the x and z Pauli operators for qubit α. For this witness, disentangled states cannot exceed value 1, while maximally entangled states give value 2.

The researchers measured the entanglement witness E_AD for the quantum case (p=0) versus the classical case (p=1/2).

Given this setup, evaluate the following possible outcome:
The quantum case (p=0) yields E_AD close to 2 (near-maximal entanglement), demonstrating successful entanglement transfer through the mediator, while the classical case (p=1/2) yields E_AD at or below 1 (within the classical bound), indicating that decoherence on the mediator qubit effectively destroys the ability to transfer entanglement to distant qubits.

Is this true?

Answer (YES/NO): YES